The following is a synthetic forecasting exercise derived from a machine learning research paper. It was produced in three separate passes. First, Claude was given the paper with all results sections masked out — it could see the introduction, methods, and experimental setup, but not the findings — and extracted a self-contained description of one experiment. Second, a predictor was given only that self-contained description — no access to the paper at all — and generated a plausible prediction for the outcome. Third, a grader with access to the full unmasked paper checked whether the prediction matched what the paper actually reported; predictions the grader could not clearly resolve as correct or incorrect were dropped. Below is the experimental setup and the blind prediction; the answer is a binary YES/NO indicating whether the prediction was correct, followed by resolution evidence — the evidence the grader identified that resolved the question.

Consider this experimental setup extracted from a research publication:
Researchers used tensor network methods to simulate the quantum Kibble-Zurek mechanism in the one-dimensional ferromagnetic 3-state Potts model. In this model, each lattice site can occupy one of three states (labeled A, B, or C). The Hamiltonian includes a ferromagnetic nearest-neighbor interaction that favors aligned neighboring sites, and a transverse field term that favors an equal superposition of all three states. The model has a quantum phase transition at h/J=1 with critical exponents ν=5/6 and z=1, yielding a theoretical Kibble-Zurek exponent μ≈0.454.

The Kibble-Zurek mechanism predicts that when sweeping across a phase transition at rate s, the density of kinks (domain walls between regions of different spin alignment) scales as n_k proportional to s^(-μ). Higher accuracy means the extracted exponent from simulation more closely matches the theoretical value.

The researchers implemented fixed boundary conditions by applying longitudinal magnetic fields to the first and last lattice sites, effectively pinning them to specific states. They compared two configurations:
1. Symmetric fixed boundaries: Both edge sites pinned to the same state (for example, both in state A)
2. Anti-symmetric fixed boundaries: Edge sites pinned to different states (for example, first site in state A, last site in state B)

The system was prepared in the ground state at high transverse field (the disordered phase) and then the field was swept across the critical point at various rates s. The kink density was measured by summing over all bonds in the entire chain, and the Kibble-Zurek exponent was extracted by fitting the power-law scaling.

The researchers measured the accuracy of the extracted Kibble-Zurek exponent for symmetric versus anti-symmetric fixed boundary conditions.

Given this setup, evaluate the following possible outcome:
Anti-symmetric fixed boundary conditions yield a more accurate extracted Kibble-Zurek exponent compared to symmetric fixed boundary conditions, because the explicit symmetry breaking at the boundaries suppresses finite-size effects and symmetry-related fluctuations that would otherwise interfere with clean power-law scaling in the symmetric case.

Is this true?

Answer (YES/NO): NO